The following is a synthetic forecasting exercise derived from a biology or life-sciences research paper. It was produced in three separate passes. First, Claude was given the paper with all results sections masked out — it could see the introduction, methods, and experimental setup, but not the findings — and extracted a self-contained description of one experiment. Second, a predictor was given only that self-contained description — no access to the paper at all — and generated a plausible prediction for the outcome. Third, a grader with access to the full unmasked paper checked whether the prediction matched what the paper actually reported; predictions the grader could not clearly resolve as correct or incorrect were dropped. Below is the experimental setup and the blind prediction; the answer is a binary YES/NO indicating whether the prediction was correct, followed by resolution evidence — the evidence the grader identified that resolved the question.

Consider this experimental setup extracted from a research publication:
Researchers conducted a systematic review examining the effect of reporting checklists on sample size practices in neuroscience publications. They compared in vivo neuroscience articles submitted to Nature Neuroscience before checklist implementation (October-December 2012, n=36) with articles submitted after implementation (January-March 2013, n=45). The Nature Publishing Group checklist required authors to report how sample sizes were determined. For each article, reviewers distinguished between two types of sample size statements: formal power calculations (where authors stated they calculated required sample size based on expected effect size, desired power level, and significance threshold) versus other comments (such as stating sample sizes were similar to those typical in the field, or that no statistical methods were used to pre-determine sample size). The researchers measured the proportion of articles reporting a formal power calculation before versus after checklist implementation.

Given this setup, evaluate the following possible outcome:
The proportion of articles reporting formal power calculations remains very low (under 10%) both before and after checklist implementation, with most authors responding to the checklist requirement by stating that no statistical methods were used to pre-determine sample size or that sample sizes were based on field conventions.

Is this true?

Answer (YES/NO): NO